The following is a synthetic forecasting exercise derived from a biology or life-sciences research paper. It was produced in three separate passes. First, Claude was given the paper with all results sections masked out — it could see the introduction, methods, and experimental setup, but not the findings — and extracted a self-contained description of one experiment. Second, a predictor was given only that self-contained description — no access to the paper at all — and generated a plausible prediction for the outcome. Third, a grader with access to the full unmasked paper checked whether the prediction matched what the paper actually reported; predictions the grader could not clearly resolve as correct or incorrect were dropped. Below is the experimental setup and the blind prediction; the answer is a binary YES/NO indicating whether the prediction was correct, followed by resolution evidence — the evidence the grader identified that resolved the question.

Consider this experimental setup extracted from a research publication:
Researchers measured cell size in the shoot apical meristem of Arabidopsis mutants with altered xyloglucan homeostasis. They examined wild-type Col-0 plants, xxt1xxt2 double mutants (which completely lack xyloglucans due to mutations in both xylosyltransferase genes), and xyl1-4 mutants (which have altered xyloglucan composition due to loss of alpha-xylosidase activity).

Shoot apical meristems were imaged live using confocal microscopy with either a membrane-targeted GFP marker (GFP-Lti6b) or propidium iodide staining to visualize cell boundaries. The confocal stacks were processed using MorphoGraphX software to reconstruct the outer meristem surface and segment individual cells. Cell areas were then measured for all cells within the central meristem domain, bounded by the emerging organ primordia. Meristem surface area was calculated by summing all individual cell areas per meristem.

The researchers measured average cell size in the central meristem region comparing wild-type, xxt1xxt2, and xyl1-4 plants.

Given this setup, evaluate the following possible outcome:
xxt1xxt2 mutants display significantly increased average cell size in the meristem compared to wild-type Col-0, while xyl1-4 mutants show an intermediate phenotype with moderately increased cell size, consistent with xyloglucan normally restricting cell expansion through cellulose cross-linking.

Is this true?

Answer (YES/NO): NO